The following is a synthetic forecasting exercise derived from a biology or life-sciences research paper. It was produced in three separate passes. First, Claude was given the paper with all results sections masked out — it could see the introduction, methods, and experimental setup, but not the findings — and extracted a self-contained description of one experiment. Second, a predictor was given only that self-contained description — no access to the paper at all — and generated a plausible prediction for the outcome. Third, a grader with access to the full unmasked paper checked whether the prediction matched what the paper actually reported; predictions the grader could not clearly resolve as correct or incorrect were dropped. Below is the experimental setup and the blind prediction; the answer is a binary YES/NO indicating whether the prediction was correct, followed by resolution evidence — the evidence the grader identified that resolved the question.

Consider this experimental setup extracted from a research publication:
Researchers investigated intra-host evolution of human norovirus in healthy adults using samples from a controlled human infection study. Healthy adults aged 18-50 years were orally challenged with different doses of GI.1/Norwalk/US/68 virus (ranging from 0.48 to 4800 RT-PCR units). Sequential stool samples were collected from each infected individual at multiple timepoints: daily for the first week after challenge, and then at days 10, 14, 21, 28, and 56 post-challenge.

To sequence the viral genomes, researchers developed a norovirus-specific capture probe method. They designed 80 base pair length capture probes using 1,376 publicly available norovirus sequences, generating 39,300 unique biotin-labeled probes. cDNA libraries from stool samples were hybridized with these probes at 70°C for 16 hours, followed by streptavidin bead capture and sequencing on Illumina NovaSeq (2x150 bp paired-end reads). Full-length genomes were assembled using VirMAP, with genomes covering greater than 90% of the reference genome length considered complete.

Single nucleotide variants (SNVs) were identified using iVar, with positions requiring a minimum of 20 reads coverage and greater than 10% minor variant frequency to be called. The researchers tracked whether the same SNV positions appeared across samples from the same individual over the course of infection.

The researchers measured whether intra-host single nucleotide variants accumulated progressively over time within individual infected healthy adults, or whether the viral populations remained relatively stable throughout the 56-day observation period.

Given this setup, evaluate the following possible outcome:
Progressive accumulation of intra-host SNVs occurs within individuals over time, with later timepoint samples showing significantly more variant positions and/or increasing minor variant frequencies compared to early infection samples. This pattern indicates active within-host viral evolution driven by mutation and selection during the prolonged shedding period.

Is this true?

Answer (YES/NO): NO